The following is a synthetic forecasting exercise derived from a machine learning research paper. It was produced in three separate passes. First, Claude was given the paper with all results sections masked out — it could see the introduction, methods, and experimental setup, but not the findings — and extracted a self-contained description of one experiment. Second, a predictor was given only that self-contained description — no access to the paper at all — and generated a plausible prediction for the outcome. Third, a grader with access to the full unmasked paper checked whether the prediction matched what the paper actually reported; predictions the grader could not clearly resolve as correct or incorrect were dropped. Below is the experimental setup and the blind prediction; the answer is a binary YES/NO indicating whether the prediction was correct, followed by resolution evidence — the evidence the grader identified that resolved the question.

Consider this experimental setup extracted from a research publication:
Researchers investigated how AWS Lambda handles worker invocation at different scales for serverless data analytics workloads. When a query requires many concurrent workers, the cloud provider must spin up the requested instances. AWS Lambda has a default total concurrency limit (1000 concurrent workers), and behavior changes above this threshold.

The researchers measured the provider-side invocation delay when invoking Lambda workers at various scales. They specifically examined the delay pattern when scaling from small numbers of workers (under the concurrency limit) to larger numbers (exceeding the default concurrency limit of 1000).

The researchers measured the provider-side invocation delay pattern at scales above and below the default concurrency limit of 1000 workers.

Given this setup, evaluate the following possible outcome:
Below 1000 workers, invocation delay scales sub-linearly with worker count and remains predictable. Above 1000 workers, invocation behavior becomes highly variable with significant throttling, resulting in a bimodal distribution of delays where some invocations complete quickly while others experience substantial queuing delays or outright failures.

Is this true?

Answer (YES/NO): NO